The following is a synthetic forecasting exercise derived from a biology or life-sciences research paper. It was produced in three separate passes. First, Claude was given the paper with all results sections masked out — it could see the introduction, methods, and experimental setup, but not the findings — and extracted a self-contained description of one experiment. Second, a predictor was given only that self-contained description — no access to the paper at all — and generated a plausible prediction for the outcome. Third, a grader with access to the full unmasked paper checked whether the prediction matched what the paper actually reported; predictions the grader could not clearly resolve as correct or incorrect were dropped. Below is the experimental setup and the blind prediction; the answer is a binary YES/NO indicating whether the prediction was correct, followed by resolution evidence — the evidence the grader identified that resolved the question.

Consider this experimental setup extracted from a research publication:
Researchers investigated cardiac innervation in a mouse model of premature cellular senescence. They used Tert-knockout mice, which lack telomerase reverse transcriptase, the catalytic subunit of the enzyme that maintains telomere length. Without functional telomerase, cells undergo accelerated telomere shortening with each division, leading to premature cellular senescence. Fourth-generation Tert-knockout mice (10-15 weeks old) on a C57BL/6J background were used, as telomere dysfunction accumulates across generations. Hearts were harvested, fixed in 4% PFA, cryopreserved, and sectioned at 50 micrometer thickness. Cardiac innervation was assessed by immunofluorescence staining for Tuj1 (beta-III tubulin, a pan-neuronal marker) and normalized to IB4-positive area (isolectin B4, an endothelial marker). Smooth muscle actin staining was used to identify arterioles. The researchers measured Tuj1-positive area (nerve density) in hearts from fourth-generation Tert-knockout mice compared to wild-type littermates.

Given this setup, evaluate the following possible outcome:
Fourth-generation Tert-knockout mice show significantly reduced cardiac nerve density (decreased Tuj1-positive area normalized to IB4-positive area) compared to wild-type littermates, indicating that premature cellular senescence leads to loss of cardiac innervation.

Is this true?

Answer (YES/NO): YES